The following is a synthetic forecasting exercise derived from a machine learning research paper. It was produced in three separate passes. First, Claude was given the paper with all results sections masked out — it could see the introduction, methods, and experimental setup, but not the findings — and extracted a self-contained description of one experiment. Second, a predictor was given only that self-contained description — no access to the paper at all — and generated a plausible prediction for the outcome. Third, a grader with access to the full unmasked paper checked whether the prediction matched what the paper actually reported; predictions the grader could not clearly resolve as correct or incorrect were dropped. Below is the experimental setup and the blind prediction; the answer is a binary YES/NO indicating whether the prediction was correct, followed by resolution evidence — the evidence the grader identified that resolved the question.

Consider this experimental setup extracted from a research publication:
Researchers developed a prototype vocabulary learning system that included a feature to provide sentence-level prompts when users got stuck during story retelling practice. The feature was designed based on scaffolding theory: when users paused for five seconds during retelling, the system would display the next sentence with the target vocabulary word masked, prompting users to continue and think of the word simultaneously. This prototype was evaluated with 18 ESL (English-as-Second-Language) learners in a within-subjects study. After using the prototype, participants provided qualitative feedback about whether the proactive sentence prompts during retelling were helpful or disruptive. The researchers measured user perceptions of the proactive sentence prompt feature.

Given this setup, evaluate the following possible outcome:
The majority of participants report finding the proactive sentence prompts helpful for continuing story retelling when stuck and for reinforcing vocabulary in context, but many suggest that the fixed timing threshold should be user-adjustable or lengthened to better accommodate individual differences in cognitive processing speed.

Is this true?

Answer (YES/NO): NO